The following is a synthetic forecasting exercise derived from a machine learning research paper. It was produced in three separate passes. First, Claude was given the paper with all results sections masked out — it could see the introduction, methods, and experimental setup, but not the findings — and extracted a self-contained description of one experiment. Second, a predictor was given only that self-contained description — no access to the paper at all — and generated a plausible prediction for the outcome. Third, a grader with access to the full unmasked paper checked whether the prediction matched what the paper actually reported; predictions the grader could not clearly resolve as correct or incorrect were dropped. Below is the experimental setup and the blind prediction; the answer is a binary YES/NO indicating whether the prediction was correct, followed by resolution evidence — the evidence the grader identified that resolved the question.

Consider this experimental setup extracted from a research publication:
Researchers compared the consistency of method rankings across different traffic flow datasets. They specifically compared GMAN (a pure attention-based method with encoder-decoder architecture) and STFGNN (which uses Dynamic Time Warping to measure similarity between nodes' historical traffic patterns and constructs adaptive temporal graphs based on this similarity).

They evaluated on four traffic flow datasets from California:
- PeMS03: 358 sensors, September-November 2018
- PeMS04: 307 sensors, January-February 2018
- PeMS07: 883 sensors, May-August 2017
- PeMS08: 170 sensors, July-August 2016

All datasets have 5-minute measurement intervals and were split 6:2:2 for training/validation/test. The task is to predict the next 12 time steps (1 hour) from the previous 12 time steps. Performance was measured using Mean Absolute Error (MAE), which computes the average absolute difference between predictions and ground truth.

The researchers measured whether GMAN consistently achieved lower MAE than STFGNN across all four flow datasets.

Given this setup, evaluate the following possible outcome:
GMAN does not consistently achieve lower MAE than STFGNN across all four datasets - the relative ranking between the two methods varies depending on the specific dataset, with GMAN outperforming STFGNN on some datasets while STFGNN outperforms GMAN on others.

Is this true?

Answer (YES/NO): NO